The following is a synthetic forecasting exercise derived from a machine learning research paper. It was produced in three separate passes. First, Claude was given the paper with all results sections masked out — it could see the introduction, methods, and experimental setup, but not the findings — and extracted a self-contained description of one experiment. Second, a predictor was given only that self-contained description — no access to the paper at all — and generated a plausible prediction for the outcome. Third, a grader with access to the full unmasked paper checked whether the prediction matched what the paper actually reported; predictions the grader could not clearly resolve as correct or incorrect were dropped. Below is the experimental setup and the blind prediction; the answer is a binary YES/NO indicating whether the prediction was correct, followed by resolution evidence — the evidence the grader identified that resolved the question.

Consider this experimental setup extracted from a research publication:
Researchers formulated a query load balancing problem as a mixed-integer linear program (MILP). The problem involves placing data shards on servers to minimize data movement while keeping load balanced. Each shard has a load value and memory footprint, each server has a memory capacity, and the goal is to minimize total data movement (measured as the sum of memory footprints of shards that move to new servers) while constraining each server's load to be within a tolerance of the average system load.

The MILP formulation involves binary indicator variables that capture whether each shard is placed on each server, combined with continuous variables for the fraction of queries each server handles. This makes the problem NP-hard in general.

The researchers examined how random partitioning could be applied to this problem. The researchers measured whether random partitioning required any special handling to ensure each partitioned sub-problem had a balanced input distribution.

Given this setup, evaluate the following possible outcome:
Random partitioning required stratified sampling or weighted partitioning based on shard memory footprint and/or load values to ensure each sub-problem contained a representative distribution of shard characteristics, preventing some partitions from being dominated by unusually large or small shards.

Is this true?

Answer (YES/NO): YES